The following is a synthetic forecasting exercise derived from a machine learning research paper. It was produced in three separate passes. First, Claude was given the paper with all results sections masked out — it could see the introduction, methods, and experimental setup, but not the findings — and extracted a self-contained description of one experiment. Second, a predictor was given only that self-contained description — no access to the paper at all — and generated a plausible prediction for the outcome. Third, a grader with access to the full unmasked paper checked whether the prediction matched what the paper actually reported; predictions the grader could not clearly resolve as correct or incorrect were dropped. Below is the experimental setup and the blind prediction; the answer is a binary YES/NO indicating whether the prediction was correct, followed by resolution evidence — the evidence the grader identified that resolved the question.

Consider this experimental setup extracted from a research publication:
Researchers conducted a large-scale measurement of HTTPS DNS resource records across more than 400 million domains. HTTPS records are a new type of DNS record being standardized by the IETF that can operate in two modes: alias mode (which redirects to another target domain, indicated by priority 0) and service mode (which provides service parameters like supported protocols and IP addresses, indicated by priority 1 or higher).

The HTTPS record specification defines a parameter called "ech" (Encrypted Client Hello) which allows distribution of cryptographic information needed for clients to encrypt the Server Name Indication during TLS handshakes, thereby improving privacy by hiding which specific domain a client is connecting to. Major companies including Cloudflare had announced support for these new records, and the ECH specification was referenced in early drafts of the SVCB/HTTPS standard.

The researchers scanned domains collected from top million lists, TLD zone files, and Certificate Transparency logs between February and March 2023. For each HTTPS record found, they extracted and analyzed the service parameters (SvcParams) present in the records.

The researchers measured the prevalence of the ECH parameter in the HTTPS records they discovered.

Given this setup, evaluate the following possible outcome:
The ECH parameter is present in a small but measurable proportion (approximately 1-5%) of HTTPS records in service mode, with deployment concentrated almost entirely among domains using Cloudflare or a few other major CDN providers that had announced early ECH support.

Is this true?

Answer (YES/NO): NO